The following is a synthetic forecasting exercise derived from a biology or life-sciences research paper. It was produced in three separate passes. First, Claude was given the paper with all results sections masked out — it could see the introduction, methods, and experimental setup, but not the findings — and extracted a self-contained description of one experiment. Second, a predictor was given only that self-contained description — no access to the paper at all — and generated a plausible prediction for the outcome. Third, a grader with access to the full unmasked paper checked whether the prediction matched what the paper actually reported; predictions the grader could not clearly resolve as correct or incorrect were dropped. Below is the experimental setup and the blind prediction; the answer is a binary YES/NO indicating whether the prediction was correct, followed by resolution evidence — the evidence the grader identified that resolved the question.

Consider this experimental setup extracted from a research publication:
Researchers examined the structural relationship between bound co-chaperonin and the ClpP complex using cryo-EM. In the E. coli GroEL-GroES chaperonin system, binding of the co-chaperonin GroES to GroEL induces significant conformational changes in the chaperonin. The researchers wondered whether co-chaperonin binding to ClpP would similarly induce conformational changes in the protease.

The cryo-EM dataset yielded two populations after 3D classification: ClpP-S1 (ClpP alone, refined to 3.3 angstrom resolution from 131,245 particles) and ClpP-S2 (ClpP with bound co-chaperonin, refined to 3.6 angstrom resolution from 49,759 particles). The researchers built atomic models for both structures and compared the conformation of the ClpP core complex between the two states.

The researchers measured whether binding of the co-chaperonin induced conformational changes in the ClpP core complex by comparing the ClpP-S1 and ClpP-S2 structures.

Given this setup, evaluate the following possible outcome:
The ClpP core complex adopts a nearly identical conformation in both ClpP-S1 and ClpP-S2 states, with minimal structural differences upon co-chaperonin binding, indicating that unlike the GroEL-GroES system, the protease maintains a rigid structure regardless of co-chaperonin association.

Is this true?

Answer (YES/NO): YES